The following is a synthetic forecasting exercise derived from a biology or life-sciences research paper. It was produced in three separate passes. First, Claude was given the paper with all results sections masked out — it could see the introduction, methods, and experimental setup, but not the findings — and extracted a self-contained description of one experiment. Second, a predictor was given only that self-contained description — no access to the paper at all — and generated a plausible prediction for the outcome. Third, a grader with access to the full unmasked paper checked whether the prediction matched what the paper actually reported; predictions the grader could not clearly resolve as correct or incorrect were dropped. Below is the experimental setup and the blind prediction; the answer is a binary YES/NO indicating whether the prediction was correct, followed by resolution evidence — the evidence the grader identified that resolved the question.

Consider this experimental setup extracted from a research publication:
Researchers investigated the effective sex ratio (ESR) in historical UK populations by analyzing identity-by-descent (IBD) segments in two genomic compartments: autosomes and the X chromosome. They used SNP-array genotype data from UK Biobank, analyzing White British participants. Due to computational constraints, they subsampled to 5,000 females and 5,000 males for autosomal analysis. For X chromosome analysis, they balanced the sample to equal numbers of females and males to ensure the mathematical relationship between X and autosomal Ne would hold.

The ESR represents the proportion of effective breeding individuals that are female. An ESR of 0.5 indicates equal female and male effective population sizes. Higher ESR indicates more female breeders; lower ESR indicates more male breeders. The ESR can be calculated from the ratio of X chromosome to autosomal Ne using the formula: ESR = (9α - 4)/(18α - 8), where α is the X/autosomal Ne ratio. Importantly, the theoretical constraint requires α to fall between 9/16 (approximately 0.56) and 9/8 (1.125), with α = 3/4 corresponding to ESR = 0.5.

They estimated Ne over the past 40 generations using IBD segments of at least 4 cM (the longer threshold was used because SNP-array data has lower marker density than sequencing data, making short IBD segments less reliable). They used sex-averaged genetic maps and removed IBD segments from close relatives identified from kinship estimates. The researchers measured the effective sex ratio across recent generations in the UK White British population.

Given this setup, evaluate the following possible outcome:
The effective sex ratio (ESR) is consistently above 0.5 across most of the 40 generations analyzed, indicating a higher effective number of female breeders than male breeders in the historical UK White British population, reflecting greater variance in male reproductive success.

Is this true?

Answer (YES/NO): NO